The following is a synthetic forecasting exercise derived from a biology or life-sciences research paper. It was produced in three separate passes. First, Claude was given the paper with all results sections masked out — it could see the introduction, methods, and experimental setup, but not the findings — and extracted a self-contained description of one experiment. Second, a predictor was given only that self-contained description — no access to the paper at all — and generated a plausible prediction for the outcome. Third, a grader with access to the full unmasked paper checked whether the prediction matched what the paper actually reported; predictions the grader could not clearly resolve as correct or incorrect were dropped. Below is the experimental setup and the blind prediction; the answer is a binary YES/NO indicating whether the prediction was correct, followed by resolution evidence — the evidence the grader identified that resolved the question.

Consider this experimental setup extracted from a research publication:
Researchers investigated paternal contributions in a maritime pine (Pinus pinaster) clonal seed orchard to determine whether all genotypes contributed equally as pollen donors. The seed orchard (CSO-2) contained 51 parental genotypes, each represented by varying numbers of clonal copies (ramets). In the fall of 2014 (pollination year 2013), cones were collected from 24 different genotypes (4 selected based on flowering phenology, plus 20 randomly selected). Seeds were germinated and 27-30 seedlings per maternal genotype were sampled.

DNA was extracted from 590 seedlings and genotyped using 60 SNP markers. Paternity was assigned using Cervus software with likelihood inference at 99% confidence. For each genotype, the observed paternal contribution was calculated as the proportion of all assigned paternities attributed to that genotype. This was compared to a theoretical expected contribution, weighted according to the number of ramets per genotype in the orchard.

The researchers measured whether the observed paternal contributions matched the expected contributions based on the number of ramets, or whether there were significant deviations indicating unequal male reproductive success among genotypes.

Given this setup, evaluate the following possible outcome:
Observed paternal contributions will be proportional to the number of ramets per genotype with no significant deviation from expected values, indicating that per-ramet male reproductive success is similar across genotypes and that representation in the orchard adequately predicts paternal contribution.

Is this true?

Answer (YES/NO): NO